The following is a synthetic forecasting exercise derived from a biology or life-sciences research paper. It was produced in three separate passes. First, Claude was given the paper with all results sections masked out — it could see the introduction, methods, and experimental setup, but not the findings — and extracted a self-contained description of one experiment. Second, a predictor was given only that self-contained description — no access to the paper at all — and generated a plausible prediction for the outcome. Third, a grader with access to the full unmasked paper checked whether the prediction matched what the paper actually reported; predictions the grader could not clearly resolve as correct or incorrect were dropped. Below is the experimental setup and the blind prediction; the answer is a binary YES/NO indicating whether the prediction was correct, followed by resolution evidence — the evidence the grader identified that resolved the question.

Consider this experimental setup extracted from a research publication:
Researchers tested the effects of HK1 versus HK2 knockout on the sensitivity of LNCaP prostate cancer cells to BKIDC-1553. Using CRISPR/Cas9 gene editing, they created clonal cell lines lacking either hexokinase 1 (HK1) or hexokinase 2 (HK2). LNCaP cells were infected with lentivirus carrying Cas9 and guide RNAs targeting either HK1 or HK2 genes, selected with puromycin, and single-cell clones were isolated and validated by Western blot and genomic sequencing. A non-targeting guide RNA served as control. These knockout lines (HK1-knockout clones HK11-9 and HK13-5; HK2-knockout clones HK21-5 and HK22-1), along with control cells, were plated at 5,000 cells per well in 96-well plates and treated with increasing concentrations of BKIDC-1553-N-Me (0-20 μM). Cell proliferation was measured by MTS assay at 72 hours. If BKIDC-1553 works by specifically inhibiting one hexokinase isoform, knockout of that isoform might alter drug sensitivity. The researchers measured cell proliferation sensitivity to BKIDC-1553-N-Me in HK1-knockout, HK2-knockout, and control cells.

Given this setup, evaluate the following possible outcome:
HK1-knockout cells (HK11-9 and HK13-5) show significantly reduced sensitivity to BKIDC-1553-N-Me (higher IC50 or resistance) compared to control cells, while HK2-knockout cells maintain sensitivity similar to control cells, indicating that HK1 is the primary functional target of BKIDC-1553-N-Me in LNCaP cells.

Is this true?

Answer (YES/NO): NO